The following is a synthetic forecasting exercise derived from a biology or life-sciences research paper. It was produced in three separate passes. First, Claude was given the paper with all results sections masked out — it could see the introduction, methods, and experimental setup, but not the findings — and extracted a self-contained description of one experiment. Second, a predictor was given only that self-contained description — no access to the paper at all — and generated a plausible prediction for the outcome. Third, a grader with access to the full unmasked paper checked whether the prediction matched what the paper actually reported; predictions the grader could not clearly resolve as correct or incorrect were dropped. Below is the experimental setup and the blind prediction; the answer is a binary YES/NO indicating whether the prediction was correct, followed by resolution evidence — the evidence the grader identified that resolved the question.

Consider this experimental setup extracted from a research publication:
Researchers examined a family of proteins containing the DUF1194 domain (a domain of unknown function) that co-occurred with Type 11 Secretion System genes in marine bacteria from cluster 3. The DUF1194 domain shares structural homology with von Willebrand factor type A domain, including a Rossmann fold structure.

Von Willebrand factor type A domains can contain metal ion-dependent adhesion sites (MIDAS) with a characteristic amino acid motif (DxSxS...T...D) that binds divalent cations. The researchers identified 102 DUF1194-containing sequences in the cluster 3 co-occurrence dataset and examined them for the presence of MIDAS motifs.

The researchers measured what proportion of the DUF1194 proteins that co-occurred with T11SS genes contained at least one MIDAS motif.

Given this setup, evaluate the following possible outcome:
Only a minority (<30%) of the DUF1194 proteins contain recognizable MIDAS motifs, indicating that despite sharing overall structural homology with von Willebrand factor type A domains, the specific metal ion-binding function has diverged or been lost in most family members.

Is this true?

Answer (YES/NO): NO